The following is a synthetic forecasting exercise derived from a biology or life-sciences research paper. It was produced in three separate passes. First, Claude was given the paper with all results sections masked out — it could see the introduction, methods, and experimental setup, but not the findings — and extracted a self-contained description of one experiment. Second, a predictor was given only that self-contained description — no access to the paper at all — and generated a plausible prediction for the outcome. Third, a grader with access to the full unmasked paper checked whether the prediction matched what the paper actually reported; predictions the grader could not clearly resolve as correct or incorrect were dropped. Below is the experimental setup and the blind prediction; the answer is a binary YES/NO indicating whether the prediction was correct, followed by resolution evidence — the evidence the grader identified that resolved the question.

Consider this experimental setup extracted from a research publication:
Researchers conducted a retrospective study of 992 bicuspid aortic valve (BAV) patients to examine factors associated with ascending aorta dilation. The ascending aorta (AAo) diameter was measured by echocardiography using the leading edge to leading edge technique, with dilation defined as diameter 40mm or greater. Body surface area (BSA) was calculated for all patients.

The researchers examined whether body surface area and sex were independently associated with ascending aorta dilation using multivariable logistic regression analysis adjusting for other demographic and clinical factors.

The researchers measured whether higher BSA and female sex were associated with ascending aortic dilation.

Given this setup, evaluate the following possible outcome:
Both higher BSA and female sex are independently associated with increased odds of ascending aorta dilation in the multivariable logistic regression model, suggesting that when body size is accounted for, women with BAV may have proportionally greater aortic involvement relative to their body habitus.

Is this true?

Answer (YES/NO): NO